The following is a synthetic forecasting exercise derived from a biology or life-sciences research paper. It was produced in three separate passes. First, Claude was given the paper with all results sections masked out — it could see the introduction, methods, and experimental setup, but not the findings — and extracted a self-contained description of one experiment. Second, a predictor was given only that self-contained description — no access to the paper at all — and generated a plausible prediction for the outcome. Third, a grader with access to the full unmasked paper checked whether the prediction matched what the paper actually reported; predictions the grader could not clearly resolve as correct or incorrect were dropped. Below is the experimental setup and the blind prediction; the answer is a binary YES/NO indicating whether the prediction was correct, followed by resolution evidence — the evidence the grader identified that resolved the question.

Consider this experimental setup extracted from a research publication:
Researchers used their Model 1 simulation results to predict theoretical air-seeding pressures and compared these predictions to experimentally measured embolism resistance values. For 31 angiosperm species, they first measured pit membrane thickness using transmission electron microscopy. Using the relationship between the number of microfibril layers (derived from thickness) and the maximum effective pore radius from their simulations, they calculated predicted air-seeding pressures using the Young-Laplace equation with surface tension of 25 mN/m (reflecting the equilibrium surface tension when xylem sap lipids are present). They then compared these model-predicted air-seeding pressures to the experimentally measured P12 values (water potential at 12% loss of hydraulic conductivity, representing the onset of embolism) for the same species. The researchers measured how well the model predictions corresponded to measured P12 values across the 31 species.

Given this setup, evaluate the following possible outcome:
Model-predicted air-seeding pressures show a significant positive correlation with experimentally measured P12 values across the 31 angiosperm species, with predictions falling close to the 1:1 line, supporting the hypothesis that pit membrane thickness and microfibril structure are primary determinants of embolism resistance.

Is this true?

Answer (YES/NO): NO